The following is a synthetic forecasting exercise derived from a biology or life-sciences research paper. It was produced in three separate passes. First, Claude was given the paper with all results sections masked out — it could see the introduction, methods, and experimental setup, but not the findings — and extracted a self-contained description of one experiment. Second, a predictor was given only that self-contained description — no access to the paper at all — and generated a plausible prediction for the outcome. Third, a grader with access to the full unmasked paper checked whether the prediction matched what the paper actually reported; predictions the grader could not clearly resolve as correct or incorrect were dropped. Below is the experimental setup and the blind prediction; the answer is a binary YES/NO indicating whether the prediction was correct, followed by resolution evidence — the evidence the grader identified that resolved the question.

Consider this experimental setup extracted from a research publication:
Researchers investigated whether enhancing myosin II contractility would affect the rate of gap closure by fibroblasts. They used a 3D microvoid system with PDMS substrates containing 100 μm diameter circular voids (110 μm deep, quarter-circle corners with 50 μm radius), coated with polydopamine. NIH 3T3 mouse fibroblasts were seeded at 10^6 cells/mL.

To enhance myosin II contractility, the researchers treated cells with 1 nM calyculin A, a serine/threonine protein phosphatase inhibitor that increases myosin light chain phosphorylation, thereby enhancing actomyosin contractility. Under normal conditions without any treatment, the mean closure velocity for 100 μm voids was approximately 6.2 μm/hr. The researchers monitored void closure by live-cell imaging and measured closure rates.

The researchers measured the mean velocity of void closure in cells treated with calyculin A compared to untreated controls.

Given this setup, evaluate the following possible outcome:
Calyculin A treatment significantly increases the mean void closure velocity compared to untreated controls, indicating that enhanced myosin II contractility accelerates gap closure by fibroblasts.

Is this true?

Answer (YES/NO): YES